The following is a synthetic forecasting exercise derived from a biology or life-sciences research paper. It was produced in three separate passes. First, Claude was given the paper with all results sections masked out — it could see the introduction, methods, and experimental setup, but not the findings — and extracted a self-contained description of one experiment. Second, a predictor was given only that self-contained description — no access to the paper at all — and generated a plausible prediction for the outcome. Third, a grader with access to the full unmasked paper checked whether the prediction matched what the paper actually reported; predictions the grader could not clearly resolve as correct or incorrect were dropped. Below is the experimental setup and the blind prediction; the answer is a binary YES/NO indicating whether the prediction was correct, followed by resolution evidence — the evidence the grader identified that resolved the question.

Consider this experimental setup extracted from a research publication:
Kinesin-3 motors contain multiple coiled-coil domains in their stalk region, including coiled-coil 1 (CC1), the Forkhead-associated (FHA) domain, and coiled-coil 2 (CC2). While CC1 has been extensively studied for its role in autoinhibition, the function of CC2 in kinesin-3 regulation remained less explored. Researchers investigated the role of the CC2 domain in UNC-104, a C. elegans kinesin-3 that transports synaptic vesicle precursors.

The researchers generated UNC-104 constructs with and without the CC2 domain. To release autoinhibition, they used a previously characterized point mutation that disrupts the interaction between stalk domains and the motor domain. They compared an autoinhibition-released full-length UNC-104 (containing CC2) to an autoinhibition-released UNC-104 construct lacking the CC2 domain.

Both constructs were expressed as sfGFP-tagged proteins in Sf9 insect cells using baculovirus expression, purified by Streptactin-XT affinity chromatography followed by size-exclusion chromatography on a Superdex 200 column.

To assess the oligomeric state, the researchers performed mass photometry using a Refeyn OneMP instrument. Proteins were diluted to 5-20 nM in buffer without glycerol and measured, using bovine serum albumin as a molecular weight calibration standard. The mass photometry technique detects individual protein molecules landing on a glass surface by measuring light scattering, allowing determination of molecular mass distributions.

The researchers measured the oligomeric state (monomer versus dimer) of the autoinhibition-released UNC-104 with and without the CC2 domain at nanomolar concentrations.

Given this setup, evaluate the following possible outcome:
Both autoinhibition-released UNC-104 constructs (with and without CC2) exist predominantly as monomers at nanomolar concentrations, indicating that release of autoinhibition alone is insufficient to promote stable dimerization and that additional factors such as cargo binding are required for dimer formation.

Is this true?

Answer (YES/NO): NO